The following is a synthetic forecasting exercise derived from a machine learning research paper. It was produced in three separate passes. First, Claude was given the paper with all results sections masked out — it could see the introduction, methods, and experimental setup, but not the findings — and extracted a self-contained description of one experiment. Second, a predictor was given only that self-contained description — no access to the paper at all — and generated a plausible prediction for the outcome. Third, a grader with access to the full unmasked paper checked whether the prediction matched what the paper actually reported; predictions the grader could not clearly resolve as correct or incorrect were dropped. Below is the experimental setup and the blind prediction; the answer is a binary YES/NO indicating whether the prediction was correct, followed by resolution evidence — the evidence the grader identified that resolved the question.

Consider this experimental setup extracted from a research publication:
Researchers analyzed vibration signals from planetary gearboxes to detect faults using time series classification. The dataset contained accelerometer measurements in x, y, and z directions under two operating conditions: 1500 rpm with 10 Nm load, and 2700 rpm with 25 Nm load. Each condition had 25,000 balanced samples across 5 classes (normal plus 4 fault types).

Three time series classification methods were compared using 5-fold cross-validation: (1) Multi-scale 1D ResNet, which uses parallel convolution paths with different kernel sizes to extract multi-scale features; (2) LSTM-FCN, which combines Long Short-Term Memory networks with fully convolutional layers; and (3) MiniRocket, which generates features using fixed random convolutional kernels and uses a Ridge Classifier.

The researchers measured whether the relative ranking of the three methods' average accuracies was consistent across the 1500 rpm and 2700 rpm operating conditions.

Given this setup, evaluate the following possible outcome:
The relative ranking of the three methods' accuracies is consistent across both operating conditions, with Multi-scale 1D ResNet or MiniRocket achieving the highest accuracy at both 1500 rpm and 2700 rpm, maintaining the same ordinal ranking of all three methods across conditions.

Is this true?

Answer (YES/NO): NO